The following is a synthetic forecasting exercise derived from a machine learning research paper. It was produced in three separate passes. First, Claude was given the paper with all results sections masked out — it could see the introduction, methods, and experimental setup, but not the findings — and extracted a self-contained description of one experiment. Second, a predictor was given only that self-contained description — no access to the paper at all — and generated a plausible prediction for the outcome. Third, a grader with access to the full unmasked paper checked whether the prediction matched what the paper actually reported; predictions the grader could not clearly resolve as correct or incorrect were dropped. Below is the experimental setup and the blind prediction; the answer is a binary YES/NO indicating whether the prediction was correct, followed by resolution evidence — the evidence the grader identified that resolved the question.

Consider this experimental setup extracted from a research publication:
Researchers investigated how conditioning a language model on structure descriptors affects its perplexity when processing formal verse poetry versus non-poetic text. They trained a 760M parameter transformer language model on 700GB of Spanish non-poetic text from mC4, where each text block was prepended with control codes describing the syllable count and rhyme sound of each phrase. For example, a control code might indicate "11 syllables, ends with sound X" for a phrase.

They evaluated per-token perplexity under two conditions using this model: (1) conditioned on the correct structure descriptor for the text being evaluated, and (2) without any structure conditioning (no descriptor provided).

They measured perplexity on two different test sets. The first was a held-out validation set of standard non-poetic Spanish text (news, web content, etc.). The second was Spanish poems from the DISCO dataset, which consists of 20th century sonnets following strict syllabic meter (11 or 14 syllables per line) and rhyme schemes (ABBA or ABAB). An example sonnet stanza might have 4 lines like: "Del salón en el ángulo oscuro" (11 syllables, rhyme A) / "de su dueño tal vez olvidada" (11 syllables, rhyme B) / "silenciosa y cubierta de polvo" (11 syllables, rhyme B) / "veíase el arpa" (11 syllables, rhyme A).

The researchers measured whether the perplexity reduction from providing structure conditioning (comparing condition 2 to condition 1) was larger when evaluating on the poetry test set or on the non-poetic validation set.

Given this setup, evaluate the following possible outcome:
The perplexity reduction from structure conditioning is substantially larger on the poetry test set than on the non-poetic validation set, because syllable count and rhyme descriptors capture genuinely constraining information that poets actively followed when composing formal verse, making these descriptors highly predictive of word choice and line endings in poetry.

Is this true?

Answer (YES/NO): YES